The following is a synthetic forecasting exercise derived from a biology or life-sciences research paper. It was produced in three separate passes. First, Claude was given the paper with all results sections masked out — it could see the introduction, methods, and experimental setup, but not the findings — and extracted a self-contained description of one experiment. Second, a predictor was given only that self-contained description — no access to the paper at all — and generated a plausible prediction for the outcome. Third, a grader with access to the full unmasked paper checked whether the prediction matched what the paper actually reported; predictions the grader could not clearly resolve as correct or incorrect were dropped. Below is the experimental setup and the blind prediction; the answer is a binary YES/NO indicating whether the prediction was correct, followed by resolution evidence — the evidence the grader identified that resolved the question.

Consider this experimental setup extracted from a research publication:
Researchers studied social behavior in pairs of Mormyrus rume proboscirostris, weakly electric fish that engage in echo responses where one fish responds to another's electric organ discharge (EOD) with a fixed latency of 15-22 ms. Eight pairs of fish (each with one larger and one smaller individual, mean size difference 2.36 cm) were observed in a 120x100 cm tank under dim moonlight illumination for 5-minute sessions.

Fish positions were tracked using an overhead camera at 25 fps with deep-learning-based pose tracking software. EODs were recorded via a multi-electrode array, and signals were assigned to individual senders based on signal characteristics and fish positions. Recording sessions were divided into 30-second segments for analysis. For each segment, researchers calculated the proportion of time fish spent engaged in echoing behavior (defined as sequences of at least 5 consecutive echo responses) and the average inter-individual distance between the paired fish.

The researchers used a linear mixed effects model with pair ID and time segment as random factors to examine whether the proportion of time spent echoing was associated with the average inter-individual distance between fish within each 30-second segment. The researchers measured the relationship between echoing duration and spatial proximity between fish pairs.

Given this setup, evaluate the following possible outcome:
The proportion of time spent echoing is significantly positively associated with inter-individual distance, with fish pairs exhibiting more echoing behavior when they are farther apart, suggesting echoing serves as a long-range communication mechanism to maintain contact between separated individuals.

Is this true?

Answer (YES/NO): NO